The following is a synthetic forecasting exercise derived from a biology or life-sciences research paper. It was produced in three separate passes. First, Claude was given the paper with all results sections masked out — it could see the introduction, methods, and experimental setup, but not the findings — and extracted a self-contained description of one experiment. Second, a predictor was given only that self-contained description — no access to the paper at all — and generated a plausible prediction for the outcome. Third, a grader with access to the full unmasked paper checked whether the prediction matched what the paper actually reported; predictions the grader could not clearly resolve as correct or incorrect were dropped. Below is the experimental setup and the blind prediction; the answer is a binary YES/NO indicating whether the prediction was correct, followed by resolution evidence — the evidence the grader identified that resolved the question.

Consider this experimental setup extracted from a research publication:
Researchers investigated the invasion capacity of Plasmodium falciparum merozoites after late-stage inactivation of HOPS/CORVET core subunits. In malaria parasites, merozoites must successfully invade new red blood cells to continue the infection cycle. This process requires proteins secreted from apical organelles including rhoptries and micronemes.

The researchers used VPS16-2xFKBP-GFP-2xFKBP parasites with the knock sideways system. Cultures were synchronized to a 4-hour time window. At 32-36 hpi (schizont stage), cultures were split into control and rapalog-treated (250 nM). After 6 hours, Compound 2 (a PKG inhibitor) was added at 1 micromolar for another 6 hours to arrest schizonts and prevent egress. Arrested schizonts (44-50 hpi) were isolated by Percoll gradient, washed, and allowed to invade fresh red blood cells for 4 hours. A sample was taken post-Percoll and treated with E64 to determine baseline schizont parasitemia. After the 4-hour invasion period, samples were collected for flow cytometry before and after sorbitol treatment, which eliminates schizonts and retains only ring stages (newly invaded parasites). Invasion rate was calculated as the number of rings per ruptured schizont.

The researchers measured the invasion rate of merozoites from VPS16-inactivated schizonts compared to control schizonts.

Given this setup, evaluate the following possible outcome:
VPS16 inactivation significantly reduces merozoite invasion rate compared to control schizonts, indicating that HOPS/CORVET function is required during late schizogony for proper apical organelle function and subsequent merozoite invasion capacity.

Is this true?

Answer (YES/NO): YES